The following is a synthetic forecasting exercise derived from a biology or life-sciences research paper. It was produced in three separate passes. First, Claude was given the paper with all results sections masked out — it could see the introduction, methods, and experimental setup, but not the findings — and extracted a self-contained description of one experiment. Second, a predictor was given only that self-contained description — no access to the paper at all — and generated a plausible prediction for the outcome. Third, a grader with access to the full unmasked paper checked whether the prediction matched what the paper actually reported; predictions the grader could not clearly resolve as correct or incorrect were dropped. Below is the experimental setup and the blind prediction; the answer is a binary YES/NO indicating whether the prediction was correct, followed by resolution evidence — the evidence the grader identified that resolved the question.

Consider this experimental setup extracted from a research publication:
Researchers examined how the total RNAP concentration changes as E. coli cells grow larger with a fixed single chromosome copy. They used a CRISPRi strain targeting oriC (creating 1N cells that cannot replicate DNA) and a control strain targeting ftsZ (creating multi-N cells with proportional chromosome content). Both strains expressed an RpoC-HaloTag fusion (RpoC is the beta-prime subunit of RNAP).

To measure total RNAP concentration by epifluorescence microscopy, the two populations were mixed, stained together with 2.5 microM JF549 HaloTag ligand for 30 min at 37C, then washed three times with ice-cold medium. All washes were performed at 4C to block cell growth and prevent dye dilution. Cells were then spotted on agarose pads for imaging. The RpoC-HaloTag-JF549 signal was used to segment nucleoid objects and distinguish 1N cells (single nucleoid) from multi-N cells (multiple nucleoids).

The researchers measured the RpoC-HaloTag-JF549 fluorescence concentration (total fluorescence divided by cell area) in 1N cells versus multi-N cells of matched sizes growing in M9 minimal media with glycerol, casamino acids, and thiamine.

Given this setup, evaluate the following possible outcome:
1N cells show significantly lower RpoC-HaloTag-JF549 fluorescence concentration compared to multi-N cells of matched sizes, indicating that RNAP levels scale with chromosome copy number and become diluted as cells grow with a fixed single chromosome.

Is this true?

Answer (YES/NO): NO